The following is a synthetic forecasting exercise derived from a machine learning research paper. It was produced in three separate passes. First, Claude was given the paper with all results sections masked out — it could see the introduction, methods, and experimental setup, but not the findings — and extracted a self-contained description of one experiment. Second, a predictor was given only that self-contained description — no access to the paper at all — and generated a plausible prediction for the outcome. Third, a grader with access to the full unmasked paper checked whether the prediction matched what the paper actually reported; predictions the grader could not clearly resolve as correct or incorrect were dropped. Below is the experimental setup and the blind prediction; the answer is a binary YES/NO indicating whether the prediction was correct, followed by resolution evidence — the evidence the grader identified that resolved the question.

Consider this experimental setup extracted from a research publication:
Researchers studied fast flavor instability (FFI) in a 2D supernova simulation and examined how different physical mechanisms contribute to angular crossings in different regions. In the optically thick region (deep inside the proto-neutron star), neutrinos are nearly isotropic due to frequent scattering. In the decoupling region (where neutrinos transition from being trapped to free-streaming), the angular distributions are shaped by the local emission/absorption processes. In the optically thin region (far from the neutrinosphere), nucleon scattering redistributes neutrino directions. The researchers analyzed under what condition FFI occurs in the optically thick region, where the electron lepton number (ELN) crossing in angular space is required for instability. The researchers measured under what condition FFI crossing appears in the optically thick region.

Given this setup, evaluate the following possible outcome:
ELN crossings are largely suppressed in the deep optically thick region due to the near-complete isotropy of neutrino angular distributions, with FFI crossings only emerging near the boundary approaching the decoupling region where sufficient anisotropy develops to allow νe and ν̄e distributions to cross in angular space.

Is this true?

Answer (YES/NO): NO